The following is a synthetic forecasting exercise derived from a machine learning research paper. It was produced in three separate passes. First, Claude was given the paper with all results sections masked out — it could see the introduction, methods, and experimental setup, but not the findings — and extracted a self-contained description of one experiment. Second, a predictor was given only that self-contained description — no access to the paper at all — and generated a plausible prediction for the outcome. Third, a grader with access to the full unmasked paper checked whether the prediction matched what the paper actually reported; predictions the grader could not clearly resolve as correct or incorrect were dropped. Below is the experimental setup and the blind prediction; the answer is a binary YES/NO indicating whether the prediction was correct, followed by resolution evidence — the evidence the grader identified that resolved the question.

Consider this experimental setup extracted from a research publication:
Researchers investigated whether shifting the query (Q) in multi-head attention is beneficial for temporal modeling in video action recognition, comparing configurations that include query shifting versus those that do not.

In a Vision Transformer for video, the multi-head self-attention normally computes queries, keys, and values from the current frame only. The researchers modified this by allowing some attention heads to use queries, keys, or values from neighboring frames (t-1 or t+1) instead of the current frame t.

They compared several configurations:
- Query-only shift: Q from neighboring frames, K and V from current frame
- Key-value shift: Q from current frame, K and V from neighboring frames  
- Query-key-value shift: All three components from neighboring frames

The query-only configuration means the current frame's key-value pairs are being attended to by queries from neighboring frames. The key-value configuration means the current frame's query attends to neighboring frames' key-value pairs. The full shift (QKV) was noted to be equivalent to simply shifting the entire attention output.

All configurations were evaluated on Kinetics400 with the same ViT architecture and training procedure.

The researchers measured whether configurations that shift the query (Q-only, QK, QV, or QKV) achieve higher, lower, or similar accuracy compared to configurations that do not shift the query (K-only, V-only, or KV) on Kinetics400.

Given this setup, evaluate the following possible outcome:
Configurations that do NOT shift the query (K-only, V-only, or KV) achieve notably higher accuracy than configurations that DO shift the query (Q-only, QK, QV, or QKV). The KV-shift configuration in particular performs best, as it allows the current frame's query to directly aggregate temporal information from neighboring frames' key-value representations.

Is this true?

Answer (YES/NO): NO